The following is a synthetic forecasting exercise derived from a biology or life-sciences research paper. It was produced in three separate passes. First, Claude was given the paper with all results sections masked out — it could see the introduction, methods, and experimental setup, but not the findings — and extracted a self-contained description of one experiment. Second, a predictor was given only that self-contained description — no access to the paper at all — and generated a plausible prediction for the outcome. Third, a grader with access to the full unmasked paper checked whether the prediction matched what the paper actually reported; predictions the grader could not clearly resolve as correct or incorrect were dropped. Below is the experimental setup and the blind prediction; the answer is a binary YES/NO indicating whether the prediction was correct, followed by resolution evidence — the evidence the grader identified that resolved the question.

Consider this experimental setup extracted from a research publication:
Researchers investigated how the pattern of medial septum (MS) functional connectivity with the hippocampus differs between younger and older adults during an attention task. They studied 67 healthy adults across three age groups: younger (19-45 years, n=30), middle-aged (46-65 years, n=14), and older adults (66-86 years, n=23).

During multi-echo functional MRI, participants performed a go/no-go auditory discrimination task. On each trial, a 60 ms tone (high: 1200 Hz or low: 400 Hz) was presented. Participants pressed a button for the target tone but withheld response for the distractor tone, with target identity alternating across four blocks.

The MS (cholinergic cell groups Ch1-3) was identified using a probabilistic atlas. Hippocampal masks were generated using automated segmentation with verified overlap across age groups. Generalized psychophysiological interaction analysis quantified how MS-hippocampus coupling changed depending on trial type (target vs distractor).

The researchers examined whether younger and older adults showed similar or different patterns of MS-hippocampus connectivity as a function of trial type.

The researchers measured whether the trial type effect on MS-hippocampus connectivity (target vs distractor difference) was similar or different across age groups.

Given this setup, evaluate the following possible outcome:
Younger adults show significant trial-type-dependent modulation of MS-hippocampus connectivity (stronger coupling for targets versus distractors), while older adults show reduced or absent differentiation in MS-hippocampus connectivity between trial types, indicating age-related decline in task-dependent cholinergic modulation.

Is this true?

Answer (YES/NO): YES